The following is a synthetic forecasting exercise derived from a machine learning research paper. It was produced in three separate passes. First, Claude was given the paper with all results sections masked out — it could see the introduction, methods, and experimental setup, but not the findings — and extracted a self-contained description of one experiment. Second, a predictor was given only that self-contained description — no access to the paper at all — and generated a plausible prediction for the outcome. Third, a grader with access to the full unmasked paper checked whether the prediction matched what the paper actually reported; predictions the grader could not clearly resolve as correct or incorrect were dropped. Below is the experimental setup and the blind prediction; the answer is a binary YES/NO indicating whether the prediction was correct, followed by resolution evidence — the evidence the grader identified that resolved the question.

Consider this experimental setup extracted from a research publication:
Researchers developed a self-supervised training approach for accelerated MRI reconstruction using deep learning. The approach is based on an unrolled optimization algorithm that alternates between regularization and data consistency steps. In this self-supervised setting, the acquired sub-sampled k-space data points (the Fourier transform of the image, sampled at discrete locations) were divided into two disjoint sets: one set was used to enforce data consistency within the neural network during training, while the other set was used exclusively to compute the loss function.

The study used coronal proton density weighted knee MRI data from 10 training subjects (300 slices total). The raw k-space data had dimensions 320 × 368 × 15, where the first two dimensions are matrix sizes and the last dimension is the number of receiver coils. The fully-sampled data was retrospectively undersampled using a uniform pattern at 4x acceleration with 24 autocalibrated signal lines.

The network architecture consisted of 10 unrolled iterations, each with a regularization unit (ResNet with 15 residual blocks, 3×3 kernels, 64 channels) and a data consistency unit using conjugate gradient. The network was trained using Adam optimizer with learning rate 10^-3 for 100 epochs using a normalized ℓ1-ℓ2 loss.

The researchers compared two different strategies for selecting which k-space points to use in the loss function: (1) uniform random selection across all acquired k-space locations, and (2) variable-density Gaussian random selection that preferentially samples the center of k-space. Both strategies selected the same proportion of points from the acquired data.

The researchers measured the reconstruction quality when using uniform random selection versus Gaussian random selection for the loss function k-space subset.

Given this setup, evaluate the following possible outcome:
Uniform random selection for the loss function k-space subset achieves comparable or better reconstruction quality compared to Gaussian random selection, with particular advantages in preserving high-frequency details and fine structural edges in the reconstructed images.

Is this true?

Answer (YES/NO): NO